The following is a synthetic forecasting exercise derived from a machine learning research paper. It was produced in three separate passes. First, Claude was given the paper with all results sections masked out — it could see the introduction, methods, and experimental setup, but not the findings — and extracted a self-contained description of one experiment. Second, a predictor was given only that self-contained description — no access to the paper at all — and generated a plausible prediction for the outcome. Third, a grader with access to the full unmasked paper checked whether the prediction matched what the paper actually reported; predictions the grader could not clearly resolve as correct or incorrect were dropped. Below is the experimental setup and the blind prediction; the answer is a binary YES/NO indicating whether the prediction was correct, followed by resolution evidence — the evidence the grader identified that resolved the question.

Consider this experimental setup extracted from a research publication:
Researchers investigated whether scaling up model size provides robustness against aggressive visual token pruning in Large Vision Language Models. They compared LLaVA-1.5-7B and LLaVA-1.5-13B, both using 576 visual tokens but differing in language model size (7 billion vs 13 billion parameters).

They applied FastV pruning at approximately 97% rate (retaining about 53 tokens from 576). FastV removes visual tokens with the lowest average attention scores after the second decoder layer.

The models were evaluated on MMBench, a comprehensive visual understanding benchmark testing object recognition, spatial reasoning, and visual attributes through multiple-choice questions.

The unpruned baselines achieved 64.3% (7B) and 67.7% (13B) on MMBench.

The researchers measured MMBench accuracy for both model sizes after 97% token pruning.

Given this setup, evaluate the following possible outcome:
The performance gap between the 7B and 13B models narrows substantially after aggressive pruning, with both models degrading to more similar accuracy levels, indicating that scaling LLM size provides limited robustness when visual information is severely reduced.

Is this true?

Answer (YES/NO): NO